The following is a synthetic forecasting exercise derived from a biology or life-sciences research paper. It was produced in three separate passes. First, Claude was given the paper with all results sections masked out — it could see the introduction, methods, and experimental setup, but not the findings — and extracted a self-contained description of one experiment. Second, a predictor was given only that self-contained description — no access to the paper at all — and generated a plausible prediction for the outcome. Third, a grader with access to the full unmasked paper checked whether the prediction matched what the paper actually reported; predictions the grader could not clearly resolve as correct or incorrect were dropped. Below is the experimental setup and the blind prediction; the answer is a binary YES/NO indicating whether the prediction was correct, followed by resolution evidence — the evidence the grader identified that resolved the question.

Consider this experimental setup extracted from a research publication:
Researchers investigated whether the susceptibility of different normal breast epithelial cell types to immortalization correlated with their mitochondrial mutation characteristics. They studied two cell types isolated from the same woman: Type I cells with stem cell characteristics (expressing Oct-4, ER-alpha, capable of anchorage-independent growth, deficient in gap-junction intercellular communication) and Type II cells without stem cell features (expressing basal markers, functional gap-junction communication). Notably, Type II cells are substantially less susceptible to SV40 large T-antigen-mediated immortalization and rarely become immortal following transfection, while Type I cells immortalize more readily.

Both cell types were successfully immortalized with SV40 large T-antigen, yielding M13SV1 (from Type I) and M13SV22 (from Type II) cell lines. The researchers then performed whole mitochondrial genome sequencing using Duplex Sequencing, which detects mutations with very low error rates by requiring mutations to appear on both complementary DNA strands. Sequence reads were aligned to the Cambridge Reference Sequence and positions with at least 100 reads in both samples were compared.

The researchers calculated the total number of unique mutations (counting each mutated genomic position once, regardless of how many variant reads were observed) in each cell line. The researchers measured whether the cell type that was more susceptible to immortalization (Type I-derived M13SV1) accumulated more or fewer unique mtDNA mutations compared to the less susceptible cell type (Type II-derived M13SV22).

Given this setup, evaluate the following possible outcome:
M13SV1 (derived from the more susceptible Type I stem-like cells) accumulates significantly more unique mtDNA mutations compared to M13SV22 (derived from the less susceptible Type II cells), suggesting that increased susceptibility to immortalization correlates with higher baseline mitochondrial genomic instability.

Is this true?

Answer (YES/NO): NO